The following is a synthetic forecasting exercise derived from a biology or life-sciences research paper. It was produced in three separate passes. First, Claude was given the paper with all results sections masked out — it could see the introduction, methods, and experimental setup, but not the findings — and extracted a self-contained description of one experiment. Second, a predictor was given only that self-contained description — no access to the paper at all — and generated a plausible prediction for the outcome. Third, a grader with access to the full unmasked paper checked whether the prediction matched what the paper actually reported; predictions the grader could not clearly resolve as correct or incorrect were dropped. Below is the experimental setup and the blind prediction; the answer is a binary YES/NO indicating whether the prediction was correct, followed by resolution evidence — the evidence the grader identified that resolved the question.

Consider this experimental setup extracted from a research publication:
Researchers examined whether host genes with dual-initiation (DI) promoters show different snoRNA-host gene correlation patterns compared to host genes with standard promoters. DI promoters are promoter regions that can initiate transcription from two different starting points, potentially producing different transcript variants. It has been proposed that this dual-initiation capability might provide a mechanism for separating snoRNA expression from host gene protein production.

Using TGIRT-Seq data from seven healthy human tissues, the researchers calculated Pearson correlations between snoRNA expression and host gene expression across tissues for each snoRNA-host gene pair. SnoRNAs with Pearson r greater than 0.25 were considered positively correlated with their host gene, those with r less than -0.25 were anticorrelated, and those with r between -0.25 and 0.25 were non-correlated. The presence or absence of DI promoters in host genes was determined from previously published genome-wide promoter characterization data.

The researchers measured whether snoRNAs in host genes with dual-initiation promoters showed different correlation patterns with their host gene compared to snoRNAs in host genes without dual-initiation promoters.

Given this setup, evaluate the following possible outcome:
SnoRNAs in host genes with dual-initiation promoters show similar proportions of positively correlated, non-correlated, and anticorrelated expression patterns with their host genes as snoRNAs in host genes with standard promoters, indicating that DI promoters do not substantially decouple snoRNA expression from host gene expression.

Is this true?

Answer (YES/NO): NO